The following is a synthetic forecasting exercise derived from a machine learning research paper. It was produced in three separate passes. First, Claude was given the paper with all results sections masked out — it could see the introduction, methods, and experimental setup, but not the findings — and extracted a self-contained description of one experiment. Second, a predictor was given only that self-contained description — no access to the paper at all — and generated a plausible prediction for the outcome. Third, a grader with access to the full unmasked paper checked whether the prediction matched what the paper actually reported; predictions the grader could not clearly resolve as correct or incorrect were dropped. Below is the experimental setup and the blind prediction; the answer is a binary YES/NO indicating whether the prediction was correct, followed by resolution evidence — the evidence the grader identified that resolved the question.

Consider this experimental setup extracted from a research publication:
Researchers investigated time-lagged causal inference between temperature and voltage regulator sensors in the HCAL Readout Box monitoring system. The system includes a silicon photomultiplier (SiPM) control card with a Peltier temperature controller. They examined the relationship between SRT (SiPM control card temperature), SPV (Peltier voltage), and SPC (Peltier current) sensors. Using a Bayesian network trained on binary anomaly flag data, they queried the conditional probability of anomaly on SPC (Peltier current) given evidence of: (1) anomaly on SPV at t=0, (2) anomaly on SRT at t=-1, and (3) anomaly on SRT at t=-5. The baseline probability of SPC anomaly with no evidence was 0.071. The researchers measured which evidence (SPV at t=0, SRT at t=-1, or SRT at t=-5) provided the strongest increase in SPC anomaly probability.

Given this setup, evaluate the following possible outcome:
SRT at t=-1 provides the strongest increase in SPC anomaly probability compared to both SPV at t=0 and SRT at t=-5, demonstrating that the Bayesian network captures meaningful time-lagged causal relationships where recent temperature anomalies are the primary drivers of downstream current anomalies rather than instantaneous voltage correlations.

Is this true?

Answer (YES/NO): NO